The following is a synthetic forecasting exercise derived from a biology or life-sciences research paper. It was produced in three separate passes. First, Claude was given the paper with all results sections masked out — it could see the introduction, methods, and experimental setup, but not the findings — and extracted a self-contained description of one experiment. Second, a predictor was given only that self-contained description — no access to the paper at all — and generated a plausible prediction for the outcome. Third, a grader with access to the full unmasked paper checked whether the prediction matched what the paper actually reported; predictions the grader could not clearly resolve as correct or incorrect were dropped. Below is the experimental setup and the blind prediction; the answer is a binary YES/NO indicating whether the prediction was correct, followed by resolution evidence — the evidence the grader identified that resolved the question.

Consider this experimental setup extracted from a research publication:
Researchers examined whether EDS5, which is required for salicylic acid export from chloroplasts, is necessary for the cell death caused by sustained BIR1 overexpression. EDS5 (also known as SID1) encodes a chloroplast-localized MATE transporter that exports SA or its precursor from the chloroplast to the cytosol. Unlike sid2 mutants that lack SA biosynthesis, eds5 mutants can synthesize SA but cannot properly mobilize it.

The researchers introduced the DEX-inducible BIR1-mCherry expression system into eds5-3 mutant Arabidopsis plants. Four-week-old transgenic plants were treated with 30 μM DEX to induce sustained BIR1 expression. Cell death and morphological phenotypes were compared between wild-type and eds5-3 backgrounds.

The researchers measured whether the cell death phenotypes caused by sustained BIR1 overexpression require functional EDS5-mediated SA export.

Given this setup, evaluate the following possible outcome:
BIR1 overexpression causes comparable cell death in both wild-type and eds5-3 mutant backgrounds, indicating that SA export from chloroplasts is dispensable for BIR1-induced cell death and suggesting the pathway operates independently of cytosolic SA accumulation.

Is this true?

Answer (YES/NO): YES